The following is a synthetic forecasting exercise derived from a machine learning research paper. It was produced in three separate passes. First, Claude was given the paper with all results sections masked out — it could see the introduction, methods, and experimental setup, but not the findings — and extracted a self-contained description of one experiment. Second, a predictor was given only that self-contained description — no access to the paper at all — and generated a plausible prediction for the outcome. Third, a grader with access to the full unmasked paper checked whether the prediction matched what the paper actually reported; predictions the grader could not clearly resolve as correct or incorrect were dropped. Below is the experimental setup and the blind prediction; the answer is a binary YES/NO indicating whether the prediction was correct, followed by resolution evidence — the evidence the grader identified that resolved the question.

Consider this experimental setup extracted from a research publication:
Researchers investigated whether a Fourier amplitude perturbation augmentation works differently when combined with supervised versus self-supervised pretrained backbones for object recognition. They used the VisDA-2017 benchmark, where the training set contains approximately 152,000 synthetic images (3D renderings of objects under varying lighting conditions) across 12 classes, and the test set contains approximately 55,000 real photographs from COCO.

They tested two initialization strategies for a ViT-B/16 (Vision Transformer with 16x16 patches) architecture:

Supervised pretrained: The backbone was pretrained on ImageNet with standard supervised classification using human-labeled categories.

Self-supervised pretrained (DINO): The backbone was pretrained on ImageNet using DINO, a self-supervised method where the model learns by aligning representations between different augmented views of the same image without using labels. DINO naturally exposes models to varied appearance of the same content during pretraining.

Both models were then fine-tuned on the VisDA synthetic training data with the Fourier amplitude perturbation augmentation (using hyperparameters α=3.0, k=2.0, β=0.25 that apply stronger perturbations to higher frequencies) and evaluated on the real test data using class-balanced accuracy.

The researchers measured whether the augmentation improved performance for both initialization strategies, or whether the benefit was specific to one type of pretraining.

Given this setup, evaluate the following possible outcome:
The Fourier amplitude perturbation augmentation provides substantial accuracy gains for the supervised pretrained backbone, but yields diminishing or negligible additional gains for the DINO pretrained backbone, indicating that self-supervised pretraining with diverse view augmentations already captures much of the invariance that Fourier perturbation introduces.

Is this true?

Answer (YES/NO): NO